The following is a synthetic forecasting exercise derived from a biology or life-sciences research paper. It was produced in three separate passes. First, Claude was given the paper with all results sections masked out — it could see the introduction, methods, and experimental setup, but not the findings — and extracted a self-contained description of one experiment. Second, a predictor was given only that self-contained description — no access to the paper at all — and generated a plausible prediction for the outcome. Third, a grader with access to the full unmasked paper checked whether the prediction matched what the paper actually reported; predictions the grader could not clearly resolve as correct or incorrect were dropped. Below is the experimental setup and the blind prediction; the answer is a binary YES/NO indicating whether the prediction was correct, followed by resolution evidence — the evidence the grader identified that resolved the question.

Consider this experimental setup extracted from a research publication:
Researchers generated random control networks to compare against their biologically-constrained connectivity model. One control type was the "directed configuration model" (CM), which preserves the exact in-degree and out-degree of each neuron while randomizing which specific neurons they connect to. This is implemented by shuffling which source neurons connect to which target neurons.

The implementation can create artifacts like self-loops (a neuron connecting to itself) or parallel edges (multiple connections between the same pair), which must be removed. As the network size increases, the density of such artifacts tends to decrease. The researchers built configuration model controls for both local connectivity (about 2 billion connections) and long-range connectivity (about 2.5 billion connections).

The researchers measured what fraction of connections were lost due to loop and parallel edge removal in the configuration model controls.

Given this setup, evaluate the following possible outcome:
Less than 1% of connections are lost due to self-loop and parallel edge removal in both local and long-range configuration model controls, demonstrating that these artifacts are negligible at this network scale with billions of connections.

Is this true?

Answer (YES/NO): YES